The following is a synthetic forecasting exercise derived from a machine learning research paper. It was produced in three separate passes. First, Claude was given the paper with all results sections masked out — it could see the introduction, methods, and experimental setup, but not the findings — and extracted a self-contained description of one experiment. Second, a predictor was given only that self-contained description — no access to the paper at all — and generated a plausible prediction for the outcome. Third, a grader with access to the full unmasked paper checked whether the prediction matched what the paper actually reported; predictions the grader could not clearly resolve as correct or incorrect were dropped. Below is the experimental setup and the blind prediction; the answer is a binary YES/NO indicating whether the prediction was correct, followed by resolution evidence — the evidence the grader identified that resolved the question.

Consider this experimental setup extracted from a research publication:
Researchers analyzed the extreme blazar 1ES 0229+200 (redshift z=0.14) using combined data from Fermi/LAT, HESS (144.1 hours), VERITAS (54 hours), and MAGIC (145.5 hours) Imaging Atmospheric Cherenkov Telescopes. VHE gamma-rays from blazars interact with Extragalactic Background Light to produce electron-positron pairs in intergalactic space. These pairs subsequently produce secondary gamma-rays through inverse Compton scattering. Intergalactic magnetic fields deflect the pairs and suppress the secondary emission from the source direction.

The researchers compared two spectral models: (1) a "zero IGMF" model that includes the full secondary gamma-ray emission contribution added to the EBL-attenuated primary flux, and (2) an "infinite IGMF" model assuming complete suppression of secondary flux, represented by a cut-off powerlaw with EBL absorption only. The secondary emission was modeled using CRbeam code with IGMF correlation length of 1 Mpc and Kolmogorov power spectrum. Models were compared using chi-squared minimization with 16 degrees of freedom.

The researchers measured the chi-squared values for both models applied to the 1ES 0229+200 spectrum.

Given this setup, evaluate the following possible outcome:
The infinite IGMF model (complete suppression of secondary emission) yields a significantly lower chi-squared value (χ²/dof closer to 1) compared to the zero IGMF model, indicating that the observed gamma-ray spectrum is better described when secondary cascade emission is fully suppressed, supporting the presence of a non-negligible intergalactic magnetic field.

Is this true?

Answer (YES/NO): YES